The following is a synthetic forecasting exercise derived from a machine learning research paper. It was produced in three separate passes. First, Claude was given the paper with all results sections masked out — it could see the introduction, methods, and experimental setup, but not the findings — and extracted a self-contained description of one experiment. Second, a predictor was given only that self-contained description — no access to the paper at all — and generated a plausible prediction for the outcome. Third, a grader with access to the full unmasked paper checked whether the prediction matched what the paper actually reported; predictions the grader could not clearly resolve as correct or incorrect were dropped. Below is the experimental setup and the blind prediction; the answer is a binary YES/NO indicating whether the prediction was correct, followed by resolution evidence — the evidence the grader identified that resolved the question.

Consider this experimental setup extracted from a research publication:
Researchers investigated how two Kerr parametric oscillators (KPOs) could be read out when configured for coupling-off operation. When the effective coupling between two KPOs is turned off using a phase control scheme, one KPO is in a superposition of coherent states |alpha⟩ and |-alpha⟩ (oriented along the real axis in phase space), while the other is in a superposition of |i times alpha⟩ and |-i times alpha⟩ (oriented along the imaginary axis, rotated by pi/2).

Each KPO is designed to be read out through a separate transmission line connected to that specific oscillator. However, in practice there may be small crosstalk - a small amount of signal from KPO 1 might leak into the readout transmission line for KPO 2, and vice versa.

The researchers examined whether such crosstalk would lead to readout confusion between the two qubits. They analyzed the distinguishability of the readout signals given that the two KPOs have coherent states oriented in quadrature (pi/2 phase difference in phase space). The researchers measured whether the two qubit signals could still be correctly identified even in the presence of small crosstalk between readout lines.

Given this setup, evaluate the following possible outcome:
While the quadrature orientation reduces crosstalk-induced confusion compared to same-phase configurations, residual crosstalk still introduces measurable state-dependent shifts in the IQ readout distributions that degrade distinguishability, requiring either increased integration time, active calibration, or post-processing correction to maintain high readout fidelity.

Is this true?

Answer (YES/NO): NO